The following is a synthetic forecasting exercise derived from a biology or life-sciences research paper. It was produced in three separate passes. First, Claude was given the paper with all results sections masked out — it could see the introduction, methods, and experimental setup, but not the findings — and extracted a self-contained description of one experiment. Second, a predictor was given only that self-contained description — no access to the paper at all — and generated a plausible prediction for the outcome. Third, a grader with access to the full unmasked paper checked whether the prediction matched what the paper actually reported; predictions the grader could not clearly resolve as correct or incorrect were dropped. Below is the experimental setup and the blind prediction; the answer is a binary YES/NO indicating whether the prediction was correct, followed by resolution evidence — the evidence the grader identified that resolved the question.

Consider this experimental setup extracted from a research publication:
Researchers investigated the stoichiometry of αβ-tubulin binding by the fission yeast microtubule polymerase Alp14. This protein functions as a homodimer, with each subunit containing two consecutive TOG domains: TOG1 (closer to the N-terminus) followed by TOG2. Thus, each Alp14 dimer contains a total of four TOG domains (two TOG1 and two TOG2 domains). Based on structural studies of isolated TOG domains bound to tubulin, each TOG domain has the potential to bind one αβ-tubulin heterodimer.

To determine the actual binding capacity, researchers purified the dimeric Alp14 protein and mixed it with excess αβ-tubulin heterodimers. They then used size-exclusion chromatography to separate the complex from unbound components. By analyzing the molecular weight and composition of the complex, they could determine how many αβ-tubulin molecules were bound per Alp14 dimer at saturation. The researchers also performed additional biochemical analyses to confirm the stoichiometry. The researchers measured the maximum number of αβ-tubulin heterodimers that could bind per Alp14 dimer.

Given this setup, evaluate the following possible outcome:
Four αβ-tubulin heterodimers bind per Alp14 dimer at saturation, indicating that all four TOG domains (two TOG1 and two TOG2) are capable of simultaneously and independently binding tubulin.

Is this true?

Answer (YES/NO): YES